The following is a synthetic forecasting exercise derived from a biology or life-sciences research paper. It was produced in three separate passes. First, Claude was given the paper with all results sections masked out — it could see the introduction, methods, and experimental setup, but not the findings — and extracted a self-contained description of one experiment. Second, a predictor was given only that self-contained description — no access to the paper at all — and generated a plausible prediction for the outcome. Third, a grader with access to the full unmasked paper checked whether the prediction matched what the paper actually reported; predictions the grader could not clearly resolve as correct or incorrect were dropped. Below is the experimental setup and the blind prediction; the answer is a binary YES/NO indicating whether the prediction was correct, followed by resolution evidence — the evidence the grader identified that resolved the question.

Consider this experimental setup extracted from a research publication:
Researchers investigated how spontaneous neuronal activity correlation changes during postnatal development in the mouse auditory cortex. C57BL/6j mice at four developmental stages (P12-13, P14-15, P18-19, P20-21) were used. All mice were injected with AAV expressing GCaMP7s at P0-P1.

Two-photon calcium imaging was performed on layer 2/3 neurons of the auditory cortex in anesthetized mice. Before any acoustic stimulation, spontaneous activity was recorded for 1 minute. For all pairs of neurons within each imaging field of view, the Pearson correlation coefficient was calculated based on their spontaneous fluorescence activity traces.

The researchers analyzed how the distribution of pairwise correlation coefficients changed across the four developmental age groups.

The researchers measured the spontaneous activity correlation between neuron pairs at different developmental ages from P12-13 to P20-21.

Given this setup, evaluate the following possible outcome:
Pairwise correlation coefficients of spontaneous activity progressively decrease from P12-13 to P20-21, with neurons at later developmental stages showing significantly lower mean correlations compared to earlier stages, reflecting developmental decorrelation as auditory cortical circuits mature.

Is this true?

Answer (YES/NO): YES